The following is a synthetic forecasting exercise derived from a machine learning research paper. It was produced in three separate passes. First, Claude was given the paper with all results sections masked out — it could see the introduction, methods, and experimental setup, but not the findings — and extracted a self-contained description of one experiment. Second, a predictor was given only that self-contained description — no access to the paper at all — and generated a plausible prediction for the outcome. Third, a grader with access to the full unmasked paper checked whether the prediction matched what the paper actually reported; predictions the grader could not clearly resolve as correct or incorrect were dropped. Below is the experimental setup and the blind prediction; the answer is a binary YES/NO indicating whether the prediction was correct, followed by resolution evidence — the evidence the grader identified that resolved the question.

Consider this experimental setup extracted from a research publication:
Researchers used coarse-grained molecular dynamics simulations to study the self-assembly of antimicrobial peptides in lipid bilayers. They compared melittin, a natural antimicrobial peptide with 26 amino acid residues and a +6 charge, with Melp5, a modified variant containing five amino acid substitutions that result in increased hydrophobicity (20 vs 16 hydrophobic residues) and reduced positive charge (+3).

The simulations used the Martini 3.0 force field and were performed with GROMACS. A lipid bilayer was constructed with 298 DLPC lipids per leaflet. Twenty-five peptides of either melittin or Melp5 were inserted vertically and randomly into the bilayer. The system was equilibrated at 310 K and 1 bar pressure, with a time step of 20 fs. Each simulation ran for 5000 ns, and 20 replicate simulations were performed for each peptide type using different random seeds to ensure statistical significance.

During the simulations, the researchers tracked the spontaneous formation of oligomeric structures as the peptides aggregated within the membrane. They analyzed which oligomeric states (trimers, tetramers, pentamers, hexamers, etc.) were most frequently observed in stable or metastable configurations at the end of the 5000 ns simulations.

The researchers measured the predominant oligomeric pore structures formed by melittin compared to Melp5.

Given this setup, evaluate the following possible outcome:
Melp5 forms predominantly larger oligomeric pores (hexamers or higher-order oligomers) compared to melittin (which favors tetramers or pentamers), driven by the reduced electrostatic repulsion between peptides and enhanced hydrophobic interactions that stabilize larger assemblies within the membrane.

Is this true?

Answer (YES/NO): NO